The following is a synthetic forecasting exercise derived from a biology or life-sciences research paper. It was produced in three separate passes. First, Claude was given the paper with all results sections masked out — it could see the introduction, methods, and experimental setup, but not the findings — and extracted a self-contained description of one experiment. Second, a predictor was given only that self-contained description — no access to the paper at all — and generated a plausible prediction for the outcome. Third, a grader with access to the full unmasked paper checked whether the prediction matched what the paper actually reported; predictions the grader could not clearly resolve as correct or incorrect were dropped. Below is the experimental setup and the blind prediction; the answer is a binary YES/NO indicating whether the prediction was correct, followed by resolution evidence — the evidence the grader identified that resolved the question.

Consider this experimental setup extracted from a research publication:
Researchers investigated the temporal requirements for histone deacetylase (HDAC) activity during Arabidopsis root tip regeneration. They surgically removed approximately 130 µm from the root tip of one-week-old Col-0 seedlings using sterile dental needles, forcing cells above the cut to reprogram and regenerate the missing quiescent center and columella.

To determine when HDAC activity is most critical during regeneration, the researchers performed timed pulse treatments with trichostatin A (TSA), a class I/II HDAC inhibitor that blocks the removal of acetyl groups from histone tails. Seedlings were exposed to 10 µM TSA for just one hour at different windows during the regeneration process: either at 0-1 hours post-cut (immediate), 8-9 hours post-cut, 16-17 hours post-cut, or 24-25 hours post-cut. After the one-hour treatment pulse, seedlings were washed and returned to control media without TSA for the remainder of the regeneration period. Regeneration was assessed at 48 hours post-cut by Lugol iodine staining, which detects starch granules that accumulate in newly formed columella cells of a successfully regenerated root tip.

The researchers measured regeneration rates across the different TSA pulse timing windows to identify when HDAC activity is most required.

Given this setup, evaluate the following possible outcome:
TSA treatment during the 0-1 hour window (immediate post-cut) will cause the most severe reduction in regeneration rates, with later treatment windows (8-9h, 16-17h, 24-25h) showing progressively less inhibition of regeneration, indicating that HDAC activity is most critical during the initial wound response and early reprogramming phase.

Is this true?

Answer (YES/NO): YES